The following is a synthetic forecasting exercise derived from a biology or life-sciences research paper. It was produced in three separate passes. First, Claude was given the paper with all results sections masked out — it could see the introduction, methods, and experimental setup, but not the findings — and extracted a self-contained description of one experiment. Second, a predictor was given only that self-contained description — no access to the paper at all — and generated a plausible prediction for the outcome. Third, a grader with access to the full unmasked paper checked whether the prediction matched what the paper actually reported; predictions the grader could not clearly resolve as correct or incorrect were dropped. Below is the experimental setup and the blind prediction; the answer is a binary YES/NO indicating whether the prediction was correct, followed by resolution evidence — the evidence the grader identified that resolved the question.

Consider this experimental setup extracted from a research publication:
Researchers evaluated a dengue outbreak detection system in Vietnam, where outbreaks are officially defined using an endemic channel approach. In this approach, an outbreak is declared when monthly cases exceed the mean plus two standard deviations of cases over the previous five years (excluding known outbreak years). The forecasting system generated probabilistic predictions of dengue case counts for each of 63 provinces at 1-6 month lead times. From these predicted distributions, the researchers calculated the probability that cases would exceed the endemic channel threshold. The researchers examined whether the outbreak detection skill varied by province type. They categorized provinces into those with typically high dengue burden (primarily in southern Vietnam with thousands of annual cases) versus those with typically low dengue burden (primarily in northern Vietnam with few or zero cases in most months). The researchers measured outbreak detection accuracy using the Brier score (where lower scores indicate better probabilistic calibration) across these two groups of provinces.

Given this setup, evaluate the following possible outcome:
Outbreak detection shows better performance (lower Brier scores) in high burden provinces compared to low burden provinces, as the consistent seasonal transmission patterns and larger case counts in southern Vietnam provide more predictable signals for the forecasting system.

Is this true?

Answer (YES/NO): NO